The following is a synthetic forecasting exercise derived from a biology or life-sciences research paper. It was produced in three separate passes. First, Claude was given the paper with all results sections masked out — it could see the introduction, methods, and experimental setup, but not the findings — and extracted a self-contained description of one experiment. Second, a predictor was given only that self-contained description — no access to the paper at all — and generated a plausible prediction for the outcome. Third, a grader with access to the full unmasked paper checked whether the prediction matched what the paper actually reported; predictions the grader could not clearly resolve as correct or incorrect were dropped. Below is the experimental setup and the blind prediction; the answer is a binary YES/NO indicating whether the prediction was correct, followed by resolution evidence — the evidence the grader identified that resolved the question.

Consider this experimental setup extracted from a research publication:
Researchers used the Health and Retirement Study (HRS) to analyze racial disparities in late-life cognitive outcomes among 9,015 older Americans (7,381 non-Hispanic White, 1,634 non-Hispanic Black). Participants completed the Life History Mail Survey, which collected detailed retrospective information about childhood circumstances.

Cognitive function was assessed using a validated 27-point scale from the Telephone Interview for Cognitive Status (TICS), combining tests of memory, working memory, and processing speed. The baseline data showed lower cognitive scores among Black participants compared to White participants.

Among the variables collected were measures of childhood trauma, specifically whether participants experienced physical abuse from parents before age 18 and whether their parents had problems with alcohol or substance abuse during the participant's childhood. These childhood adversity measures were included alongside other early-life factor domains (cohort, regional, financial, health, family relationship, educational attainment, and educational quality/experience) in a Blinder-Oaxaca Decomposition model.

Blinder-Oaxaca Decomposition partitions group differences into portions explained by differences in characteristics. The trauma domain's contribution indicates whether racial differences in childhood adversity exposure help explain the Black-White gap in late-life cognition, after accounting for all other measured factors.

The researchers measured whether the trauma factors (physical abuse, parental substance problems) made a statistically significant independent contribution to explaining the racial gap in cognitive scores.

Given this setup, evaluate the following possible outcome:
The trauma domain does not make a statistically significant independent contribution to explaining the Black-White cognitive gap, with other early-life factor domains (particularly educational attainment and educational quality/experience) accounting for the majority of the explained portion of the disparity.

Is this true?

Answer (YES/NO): YES